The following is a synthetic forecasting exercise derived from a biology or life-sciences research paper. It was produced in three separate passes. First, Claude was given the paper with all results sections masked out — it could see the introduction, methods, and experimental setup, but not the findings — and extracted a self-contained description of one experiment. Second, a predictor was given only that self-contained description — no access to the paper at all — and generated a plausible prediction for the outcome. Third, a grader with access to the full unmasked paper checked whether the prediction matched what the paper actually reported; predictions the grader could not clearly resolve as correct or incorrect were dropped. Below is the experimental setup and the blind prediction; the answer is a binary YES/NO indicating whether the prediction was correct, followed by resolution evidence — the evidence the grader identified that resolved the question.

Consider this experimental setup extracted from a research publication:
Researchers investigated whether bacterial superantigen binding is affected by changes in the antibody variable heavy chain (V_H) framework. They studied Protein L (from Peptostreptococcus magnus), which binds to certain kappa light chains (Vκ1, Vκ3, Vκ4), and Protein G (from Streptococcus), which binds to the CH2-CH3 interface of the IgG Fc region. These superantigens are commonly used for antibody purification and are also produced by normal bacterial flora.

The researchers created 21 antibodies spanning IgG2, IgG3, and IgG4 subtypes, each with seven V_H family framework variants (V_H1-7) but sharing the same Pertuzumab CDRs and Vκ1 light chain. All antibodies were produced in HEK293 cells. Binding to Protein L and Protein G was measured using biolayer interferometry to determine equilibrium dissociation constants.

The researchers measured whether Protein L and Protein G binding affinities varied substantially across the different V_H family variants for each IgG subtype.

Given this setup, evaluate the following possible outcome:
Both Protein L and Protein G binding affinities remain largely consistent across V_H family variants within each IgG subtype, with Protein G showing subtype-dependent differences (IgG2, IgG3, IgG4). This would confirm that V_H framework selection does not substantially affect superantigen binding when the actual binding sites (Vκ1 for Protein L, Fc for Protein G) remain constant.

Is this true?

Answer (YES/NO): NO